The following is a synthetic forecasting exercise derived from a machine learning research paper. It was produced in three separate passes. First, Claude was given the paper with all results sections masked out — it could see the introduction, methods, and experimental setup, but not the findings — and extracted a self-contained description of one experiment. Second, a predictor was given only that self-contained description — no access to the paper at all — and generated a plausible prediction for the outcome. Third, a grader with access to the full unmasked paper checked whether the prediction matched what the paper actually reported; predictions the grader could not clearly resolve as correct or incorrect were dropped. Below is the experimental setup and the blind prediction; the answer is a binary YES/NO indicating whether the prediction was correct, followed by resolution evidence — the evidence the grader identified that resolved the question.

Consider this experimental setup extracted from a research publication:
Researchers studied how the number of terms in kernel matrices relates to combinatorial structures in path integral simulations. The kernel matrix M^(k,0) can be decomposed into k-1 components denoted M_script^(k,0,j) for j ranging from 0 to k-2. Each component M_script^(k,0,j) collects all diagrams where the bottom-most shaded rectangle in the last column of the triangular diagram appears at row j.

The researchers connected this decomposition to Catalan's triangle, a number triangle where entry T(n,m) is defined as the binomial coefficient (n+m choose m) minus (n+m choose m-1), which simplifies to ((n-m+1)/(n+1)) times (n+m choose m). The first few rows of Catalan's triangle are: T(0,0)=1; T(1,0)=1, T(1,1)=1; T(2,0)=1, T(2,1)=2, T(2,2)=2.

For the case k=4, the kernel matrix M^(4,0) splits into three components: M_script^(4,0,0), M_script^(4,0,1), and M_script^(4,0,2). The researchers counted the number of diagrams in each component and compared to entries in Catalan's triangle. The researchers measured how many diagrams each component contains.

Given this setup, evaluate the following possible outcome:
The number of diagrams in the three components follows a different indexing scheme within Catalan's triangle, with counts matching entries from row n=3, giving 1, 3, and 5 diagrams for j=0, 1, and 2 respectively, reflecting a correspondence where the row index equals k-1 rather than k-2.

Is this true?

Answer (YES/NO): NO